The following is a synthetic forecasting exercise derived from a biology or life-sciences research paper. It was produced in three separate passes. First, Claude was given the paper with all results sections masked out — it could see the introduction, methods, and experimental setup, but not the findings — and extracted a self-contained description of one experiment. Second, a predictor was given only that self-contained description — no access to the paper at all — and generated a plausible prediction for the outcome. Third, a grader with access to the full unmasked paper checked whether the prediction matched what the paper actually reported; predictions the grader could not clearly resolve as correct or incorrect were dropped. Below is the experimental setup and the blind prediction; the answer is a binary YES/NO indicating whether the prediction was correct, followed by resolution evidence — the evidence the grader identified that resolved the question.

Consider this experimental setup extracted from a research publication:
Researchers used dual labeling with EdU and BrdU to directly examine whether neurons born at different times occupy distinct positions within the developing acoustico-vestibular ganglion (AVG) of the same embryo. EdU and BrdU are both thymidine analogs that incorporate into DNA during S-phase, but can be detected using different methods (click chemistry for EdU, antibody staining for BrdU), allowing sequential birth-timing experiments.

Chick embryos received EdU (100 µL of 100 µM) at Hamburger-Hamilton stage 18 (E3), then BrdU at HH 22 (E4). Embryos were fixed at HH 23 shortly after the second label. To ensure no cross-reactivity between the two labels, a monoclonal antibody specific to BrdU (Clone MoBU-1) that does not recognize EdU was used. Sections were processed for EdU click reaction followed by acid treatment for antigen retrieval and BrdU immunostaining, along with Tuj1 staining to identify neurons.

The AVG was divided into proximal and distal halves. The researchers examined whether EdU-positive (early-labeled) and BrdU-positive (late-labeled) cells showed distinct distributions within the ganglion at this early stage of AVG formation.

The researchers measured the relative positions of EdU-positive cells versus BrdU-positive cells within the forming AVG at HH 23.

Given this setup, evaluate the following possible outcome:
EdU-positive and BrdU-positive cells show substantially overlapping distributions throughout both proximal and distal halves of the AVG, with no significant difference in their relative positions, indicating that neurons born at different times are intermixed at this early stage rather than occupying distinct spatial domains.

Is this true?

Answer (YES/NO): NO